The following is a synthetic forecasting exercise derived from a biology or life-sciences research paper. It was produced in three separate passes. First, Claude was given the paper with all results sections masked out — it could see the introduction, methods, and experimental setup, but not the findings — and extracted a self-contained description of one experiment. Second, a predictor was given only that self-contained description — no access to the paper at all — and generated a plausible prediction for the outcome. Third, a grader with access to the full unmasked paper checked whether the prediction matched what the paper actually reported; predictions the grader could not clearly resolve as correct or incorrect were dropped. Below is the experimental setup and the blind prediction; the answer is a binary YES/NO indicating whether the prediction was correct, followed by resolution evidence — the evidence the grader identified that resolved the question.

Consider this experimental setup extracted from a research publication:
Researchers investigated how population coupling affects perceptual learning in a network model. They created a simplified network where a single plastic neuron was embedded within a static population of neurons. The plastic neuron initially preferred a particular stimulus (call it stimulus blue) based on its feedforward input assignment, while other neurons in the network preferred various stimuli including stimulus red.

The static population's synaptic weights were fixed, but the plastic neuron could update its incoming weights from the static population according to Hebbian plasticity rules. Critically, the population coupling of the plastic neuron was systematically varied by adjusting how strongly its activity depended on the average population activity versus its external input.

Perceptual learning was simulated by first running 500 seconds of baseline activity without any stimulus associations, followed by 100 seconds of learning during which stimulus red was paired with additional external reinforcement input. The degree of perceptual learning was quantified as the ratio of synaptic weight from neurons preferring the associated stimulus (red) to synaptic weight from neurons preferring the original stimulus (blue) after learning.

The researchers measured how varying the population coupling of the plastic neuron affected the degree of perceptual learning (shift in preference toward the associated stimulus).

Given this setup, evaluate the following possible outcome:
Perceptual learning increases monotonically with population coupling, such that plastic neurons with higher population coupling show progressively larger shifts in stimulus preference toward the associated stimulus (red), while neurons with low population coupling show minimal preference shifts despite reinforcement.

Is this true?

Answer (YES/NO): YES